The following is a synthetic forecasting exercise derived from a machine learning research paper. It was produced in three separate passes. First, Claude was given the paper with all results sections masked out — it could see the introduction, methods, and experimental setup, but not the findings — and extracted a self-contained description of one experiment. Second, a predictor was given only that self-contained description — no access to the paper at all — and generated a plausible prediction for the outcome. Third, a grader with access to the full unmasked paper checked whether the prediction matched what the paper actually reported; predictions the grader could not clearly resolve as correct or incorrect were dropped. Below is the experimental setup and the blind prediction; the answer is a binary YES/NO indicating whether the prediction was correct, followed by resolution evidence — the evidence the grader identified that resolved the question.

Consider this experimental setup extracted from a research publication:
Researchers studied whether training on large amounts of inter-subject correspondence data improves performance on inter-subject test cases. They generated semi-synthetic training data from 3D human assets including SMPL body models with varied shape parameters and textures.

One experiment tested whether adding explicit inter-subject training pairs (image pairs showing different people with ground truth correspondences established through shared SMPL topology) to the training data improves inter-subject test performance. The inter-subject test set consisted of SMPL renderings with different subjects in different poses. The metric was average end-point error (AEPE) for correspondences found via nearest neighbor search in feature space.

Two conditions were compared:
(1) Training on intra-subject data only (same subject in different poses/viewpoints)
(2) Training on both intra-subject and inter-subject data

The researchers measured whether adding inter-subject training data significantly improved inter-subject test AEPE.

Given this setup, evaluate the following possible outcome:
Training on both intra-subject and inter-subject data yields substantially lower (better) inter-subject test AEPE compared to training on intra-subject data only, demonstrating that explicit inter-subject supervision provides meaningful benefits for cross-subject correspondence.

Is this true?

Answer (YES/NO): NO